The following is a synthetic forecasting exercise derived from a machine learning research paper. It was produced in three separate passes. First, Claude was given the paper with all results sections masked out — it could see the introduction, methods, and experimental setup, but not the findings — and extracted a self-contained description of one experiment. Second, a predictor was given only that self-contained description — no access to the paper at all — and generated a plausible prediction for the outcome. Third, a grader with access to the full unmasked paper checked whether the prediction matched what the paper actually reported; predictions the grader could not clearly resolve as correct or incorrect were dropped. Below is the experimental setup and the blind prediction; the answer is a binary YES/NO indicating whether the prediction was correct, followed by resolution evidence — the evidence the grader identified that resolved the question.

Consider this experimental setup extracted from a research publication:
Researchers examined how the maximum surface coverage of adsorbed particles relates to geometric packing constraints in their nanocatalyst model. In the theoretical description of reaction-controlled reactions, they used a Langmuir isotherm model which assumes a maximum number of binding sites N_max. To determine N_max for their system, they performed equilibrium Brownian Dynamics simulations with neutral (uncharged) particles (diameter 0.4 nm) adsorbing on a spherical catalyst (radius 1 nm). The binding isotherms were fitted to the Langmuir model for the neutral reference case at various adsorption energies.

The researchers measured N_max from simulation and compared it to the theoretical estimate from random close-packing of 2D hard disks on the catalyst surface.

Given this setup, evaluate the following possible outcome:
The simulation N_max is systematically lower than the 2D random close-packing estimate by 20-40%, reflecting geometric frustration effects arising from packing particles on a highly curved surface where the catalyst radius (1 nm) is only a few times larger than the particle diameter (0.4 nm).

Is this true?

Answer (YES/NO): NO